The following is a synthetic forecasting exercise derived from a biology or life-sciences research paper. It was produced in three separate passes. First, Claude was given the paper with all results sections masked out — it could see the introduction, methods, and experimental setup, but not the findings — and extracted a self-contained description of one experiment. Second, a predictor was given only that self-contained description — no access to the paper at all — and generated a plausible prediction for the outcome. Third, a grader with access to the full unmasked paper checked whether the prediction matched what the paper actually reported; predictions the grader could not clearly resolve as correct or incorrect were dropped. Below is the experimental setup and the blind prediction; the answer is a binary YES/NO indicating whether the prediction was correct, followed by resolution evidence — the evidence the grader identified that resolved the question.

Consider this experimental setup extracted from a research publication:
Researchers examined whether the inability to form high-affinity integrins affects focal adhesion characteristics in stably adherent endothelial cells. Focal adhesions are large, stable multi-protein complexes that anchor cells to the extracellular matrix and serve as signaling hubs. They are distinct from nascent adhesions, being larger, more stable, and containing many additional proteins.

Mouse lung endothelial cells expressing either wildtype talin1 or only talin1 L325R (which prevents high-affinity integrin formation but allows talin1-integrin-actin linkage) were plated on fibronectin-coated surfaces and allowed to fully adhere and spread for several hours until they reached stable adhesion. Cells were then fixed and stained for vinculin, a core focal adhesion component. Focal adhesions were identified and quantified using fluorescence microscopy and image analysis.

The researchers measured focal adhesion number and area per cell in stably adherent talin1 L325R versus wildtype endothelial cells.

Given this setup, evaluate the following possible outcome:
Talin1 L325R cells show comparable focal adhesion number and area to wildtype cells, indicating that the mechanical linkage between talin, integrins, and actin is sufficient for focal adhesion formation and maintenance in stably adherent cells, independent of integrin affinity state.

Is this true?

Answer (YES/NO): YES